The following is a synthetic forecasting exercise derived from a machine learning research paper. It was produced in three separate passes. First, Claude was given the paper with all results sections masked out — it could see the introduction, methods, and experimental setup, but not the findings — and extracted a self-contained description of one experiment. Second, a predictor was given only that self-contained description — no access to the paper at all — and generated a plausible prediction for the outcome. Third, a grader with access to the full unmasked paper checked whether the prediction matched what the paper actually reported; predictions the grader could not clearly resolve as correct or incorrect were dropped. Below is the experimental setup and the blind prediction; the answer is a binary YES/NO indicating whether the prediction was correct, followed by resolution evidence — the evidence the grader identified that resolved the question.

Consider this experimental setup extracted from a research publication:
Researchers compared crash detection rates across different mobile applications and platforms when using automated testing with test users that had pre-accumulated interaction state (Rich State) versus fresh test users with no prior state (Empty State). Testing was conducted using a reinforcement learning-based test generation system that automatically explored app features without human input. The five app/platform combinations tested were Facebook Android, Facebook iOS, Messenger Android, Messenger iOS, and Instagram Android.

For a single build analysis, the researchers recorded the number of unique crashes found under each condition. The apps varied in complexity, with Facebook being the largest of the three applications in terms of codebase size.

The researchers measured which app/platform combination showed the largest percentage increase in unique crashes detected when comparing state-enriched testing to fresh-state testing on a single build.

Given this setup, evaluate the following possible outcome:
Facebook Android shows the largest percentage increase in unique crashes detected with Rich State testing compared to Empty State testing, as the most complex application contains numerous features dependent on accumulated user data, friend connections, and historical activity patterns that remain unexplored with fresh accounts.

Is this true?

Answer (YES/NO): YES